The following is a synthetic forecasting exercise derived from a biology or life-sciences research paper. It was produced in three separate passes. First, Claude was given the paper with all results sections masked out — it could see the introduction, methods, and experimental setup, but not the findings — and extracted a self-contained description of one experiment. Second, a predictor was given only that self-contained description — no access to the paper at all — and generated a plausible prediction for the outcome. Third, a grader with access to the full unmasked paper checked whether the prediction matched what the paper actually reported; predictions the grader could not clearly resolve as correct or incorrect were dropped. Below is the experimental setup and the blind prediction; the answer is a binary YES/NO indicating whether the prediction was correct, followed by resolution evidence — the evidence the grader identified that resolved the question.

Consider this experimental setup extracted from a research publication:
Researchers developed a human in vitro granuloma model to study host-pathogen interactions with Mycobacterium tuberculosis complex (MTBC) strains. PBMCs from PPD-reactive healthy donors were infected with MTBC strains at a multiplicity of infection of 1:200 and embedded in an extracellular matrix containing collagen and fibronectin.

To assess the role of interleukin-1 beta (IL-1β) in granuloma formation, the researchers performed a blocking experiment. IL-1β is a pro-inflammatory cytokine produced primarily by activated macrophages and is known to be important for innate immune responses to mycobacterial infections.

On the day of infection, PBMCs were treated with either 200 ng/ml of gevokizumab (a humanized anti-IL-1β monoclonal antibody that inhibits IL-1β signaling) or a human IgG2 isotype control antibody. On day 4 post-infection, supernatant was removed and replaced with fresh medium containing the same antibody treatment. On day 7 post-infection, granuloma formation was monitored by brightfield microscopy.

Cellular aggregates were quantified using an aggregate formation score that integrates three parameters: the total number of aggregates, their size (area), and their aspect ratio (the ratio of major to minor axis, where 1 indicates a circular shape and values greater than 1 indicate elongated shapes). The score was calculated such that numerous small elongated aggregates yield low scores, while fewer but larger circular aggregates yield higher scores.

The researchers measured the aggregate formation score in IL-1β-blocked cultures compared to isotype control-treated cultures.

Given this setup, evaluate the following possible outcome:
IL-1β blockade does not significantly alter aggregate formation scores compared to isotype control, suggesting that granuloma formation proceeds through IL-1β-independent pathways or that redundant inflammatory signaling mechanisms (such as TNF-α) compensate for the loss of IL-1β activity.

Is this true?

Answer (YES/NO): NO